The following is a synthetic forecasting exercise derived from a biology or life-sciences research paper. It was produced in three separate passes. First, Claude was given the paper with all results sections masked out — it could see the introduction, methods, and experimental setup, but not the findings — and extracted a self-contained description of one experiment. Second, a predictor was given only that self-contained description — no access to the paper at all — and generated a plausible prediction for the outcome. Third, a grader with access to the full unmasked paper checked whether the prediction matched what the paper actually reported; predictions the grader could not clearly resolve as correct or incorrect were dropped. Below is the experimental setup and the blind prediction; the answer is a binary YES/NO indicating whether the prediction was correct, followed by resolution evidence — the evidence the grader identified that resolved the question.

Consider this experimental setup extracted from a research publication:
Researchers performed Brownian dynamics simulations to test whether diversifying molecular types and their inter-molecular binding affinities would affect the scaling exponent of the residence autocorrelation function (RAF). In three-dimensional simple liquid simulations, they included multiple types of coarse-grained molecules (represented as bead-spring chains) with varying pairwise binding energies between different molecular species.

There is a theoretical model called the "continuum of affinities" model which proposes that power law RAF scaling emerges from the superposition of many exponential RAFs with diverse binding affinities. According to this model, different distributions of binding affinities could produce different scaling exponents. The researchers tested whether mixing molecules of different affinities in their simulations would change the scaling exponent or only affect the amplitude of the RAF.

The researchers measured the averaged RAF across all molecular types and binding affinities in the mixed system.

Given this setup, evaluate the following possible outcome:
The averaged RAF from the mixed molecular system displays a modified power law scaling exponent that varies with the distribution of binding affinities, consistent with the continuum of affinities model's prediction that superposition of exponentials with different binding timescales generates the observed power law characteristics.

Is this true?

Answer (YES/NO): NO